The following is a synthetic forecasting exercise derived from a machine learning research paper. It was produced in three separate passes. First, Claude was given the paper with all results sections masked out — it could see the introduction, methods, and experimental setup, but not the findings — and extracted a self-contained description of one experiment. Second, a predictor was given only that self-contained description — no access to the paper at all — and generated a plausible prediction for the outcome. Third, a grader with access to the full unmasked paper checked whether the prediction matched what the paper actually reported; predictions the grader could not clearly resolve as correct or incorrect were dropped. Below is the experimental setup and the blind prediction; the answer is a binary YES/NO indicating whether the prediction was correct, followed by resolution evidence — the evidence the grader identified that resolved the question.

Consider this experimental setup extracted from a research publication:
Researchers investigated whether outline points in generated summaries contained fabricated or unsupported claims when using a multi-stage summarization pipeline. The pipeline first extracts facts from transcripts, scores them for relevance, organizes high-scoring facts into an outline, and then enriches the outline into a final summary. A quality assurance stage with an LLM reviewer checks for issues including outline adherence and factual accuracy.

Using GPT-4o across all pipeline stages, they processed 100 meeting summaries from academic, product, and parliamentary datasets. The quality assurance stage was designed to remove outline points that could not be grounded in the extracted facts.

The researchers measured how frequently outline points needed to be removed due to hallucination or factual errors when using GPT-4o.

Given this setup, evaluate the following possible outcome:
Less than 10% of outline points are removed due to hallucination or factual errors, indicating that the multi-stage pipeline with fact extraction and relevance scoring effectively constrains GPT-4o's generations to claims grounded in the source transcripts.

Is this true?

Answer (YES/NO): YES